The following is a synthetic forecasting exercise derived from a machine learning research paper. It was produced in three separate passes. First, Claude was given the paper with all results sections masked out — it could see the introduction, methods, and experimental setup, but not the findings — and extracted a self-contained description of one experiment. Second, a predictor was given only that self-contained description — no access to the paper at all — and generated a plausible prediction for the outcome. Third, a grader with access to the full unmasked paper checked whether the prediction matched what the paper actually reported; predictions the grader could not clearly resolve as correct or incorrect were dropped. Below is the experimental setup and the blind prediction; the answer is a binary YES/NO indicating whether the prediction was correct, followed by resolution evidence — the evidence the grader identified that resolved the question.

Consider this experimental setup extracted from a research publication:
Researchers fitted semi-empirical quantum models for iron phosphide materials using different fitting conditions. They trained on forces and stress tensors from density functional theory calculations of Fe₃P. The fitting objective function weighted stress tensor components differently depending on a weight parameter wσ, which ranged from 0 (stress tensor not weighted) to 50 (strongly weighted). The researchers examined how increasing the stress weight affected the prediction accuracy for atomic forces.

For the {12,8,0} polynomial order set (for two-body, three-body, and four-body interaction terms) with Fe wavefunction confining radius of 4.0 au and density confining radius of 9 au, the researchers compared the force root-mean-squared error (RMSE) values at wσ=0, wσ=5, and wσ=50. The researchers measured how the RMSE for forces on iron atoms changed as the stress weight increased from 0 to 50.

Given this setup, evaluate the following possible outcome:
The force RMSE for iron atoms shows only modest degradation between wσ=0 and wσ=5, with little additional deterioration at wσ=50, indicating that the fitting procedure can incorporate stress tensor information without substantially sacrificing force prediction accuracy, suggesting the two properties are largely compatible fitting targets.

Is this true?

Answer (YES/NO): NO